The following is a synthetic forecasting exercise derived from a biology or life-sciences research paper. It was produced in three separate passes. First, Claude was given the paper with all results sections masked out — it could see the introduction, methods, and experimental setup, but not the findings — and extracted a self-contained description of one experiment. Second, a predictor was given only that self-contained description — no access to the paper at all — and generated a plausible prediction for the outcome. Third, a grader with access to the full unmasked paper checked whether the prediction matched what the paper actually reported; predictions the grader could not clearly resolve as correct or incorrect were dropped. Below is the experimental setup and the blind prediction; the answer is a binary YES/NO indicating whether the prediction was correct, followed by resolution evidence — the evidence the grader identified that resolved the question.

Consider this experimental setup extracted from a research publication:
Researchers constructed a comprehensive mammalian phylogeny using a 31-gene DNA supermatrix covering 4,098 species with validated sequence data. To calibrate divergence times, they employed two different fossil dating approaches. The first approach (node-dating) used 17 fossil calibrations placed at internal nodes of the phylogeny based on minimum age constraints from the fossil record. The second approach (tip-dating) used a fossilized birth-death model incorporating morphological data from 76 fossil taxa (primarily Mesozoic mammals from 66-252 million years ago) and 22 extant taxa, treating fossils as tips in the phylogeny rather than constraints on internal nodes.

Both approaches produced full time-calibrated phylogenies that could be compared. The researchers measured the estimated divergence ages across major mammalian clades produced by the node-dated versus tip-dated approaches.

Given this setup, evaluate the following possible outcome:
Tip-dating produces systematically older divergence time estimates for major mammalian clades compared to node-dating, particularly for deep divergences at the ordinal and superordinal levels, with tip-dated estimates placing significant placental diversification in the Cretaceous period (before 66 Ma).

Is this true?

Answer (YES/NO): NO